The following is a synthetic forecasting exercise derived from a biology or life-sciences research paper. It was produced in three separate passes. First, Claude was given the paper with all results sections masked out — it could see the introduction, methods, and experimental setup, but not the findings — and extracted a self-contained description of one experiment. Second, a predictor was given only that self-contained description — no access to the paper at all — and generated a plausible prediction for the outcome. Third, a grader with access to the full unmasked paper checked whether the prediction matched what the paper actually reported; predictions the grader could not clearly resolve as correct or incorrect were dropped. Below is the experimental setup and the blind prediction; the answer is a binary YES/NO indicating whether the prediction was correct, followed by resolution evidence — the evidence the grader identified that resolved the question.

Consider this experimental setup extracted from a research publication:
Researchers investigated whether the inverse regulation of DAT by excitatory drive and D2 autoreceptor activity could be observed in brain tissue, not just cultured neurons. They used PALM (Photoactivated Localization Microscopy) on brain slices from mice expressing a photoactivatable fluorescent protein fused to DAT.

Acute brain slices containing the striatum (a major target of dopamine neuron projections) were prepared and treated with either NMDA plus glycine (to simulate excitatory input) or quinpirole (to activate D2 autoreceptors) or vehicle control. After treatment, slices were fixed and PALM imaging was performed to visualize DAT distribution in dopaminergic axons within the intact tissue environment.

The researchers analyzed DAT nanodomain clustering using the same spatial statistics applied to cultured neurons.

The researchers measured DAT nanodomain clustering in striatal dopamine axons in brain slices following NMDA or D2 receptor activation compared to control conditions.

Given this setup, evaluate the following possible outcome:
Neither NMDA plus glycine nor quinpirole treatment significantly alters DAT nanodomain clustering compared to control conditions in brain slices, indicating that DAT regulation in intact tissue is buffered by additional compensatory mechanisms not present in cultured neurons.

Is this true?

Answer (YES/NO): NO